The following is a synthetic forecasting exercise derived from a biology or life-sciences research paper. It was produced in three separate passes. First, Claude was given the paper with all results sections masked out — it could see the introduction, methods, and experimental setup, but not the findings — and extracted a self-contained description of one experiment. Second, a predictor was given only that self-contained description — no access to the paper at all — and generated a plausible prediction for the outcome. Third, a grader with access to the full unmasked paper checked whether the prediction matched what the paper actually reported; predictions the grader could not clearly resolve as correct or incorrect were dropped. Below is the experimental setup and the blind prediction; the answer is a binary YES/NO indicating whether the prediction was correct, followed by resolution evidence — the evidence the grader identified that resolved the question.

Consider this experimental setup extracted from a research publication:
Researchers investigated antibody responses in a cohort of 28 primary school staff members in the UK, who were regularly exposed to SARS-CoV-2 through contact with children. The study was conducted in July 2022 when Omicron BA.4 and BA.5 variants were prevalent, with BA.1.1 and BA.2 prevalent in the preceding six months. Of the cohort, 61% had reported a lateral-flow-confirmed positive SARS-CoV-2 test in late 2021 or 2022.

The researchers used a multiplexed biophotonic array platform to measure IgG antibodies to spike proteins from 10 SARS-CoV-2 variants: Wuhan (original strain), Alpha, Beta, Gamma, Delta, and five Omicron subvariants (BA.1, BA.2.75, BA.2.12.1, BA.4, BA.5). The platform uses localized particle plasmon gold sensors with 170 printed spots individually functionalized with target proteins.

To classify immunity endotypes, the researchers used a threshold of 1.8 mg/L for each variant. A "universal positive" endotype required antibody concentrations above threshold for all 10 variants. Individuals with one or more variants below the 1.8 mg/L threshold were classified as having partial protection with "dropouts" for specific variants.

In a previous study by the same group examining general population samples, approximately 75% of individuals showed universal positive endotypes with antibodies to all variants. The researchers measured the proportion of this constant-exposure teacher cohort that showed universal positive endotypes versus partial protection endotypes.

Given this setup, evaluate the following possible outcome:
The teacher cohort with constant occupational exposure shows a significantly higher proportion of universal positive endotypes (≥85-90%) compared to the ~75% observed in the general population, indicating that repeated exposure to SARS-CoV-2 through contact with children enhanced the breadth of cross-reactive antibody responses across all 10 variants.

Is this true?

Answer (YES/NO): NO